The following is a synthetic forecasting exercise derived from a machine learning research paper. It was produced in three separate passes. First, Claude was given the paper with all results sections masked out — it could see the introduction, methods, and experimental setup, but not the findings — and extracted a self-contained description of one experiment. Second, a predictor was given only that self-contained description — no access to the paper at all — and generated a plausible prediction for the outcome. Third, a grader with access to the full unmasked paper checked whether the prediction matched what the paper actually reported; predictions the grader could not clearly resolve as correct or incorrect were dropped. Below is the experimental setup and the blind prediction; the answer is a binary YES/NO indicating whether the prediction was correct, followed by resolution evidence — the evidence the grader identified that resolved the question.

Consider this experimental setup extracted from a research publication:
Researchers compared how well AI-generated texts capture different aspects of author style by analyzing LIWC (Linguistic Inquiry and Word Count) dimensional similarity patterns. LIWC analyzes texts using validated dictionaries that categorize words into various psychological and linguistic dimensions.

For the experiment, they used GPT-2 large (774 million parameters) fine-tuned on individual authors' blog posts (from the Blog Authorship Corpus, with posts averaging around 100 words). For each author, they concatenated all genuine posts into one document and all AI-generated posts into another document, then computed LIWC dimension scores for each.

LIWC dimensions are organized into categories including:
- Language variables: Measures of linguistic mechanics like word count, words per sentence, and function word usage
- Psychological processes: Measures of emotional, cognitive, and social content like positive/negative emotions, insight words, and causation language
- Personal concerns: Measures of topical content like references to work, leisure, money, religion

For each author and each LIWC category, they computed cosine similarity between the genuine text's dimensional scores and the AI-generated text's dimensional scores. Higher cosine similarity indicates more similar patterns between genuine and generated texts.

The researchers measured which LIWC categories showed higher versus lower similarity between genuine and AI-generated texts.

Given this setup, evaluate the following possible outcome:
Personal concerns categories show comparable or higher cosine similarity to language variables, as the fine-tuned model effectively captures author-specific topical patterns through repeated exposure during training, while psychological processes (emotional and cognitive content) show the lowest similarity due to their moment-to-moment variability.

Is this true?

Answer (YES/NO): NO